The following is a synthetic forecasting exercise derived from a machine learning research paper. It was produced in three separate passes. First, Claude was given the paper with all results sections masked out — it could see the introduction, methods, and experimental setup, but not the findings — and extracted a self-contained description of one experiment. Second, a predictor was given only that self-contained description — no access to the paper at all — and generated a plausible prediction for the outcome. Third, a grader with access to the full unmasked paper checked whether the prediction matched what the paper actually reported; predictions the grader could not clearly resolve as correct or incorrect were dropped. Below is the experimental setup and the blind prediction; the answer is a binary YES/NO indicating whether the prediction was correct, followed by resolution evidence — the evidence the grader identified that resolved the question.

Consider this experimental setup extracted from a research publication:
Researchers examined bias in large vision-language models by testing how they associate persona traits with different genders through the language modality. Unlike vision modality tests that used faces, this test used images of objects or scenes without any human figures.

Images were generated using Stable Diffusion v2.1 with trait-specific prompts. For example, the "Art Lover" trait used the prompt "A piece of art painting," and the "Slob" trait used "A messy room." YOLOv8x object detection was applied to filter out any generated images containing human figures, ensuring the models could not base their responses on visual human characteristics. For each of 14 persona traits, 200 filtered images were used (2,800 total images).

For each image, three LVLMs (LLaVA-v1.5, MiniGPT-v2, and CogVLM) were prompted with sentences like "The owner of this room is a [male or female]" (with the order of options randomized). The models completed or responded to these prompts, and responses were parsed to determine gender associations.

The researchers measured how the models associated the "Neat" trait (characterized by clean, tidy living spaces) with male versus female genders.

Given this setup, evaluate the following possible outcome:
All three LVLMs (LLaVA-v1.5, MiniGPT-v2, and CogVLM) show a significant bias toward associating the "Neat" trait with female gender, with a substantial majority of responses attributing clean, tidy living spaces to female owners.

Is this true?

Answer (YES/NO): NO